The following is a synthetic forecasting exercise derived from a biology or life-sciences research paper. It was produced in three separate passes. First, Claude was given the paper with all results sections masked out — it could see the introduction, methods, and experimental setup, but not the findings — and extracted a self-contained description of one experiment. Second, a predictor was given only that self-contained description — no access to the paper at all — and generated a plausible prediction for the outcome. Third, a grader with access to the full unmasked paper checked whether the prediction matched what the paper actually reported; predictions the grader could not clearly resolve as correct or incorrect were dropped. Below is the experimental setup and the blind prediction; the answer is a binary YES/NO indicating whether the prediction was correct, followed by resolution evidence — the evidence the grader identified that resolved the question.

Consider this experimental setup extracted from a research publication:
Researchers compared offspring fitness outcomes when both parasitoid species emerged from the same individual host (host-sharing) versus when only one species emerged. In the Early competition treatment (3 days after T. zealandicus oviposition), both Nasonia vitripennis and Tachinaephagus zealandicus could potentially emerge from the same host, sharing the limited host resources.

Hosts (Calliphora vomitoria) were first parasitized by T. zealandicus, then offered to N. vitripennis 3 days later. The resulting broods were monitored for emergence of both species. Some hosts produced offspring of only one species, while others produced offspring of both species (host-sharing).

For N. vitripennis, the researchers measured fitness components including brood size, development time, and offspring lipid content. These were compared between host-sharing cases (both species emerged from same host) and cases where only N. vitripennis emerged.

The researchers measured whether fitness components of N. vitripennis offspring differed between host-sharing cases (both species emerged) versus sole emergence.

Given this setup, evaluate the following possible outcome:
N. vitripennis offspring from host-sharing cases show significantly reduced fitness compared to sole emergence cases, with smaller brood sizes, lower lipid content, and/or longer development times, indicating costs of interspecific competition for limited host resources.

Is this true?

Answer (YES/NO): YES